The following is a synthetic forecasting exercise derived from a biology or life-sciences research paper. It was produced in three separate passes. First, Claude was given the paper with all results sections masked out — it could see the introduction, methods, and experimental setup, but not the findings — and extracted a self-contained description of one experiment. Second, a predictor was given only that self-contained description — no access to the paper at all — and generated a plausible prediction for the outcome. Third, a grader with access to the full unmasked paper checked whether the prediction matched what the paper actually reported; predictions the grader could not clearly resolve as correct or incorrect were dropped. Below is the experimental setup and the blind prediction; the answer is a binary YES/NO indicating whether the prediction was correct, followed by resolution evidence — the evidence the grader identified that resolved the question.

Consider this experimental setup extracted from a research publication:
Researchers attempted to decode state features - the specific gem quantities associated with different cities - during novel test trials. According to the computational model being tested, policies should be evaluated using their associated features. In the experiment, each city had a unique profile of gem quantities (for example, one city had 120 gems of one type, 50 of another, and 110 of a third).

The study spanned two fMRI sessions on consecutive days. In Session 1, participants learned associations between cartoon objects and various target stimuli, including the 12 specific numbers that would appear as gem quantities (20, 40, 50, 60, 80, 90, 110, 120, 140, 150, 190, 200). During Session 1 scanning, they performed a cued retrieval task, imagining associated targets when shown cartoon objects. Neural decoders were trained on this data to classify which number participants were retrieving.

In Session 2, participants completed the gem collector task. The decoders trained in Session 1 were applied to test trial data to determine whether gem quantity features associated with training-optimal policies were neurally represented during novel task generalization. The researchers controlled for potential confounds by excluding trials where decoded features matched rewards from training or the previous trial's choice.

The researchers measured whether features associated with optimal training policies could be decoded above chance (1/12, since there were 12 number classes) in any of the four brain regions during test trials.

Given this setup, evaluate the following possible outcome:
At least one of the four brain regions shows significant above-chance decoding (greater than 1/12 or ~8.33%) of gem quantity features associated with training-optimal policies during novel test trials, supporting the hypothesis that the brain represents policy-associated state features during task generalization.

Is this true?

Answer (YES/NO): NO